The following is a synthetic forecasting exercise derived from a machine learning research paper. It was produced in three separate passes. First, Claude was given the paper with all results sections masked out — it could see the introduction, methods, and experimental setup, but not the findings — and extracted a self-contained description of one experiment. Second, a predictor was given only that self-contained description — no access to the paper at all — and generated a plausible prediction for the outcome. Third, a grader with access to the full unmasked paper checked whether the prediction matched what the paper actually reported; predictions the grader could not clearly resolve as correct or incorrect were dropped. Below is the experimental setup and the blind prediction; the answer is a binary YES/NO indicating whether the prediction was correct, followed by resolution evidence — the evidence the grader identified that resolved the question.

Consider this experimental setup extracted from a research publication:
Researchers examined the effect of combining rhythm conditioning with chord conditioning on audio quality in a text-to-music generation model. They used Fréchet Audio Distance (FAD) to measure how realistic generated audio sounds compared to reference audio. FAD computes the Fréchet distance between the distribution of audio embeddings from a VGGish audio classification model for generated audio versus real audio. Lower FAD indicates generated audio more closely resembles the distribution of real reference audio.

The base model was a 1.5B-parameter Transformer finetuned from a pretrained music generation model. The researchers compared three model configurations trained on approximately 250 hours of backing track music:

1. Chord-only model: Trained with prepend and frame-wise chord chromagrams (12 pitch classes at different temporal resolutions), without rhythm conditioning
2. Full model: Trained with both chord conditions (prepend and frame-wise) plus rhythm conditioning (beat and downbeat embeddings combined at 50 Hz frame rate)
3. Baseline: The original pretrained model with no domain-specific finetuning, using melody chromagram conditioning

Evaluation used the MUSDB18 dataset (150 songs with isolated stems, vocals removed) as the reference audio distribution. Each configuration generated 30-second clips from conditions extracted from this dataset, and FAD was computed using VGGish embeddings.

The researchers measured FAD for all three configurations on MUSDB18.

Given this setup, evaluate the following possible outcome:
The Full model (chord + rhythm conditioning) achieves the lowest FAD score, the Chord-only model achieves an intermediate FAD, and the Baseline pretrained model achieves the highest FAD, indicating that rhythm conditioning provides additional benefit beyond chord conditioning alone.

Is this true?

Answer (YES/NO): YES